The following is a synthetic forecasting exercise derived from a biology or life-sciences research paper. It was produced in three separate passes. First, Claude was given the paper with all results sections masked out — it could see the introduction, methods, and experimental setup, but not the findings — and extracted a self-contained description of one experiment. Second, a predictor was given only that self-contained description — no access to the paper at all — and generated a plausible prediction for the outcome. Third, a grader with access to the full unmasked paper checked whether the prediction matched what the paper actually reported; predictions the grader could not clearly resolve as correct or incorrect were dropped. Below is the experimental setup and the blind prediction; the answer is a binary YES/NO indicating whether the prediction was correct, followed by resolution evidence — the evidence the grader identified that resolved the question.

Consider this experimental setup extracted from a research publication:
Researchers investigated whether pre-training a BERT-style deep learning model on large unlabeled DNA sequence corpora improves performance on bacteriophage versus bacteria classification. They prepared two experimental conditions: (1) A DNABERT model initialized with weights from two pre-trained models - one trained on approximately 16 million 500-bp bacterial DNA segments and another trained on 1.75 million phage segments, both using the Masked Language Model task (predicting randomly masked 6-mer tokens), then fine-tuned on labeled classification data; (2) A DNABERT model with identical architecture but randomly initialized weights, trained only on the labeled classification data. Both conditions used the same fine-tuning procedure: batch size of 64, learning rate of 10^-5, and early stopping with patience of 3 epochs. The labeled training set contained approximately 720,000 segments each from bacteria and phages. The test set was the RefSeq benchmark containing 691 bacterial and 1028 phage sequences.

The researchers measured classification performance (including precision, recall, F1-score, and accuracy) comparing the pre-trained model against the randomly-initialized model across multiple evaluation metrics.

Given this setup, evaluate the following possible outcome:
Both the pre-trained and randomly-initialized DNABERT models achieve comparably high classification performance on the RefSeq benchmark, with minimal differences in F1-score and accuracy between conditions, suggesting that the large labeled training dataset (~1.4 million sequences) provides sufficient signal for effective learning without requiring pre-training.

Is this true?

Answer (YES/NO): NO